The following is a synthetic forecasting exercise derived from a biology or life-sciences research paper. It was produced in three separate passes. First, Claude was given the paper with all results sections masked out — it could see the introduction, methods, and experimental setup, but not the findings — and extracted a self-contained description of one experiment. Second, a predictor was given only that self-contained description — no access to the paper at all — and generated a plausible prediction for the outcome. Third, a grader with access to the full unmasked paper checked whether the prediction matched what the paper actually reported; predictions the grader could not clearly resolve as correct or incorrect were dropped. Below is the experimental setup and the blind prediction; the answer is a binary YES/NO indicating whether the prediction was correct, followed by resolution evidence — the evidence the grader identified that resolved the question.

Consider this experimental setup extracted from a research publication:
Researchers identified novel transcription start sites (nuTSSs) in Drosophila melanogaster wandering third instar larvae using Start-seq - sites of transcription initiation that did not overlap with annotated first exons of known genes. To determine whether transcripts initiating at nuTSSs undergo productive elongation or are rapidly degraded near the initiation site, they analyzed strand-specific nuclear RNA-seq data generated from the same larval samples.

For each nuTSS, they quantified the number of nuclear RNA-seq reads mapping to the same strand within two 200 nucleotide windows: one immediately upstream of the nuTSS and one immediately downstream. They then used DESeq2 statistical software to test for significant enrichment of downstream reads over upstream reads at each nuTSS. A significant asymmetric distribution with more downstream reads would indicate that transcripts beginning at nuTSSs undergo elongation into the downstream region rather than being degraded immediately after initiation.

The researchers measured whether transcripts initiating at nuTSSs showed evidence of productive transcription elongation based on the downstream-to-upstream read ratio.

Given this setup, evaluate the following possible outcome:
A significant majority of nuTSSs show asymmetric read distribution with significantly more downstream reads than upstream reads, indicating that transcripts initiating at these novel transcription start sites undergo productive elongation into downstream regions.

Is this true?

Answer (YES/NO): NO